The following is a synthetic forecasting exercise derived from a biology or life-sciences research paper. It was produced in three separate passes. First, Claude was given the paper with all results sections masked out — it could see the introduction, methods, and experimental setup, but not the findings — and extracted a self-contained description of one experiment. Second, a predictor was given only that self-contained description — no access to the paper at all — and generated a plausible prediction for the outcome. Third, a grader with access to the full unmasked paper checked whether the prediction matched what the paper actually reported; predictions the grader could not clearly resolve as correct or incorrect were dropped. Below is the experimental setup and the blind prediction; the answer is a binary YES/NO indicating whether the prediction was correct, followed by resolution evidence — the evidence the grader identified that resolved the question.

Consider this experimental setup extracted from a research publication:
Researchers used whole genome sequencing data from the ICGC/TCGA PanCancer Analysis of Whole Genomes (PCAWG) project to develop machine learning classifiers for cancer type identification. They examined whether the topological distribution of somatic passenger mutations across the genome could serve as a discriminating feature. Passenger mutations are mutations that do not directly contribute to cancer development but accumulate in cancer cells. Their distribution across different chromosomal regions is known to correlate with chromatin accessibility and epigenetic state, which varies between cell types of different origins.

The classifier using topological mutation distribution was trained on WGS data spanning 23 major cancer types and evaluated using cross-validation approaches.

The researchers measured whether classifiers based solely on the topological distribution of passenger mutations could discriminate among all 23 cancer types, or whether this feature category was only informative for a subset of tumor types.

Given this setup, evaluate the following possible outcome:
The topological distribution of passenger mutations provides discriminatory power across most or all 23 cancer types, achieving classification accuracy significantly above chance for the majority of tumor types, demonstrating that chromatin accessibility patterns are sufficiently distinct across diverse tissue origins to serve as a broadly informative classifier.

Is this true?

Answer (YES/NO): YES